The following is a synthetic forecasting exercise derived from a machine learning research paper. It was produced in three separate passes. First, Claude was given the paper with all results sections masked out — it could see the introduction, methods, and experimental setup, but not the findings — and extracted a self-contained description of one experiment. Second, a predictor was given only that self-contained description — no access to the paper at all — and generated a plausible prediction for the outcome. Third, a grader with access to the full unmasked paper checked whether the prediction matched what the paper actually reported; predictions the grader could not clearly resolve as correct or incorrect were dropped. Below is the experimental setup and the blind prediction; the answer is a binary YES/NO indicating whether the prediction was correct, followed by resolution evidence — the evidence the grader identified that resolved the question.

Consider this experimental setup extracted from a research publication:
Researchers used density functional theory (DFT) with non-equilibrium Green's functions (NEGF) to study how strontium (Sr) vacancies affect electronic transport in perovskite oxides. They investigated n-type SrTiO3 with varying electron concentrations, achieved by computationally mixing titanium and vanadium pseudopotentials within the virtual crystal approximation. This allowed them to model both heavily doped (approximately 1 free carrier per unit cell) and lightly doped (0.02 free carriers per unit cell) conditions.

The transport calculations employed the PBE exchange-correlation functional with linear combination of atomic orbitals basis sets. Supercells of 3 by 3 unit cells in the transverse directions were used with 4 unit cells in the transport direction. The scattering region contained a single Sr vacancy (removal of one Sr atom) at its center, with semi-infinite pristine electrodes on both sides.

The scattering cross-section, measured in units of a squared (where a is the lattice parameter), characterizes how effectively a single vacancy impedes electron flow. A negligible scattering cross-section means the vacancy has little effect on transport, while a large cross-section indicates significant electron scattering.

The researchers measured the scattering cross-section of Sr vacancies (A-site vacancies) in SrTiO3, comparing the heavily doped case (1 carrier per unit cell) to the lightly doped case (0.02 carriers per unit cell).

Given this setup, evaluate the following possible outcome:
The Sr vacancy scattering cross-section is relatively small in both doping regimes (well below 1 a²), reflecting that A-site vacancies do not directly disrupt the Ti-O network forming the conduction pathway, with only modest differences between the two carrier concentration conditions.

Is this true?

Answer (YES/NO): NO